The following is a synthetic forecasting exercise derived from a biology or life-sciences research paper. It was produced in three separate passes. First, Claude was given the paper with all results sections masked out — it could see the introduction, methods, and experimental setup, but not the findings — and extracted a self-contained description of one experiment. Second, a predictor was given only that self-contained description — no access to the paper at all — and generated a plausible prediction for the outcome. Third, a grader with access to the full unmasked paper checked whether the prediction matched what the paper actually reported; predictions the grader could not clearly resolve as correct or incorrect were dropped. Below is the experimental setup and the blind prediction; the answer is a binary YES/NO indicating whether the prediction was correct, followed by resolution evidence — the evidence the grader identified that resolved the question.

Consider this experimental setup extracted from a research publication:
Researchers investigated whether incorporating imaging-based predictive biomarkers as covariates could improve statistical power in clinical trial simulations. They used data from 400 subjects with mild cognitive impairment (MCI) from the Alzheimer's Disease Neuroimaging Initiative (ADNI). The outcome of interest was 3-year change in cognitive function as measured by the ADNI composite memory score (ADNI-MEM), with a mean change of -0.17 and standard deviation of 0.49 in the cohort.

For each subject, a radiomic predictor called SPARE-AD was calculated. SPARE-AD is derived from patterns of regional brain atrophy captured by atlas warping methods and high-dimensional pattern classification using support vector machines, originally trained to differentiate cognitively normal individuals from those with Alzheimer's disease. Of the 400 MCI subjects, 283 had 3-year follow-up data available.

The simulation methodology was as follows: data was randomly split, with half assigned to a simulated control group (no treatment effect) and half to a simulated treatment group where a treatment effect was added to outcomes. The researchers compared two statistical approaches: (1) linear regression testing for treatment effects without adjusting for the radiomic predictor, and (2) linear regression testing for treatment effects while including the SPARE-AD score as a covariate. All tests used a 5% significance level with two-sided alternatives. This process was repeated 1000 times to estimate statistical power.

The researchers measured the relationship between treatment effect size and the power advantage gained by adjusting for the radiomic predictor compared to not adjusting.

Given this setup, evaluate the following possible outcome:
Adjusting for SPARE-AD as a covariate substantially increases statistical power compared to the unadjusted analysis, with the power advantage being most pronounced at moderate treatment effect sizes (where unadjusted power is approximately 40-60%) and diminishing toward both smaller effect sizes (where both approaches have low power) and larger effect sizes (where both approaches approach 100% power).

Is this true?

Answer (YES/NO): NO